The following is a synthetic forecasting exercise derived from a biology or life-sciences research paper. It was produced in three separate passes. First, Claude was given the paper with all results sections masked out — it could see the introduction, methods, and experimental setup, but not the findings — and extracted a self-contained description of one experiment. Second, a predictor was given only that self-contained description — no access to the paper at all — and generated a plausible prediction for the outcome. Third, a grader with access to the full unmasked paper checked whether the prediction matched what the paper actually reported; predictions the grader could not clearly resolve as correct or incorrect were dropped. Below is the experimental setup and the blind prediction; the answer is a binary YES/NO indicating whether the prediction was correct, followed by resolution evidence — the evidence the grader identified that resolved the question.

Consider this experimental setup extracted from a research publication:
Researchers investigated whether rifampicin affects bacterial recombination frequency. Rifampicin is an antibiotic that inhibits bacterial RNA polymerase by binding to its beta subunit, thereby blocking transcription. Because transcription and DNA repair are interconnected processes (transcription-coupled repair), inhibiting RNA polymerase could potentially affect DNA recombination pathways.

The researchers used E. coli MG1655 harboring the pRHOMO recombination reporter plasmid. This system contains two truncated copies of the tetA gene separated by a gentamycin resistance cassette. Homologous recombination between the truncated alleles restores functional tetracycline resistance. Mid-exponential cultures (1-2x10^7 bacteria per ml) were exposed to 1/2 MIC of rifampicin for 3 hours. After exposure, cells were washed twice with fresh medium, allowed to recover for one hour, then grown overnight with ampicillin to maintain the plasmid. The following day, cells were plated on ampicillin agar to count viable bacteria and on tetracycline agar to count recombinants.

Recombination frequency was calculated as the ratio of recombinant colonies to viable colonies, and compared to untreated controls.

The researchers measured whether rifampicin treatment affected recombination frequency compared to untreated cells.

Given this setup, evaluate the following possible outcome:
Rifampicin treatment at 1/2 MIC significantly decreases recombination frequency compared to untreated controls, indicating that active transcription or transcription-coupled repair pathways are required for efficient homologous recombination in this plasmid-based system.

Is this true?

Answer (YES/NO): NO